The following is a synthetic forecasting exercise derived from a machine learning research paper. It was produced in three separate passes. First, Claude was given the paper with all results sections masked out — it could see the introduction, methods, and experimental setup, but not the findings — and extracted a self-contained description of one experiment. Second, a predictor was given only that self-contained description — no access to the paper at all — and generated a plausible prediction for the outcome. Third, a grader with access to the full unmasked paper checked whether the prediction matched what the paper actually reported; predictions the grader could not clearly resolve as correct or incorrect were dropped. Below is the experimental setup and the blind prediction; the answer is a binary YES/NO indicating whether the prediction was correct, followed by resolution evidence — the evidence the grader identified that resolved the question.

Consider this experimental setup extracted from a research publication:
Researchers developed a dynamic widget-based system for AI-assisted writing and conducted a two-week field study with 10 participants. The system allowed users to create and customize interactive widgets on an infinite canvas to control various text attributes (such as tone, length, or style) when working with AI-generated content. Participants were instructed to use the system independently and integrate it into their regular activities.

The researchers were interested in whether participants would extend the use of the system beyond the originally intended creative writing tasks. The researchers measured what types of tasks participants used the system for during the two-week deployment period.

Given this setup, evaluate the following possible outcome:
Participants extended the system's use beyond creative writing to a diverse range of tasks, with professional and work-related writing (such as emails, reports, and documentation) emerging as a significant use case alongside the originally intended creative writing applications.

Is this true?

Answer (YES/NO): NO